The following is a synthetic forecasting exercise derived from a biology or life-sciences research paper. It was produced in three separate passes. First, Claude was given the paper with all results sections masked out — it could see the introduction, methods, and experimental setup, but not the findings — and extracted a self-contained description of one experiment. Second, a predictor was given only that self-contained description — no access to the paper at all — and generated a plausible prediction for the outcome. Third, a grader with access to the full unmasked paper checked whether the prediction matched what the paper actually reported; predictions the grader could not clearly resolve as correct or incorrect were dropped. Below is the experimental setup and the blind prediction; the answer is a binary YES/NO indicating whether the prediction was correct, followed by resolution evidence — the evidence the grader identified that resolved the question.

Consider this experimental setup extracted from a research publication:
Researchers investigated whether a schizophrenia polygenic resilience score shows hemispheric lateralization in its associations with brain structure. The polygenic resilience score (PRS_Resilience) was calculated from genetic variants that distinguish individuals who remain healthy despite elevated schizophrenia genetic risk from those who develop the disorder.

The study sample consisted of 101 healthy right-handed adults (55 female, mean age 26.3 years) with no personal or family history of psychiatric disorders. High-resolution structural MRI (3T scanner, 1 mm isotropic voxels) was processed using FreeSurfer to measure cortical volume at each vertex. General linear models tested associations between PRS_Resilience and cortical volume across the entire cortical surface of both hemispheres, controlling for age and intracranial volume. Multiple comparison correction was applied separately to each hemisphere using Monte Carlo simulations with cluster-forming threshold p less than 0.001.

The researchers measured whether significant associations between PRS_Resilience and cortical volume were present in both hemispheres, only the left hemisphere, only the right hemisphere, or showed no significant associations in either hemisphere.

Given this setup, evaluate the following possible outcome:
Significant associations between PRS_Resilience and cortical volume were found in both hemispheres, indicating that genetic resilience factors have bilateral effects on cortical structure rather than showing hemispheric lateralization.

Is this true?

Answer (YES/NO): NO